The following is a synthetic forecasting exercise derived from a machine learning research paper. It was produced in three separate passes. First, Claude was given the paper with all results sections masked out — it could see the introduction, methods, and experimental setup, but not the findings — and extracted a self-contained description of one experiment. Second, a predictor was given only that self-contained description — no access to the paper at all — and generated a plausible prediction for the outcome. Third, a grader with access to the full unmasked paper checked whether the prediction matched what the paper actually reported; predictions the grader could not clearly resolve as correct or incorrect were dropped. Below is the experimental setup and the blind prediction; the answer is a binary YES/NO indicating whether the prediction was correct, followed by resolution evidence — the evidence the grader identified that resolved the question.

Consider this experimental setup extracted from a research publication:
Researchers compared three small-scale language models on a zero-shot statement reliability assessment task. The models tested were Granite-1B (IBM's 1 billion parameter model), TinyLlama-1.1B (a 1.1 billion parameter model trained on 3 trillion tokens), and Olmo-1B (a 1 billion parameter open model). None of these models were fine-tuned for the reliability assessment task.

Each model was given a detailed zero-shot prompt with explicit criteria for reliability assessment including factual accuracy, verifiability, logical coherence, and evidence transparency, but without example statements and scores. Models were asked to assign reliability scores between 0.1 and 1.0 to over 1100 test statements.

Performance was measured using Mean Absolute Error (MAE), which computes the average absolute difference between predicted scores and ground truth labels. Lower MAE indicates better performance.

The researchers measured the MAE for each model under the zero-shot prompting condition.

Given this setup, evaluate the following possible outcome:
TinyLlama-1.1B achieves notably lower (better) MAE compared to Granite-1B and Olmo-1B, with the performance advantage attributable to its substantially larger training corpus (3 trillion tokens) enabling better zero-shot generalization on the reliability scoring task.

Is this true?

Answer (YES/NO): NO